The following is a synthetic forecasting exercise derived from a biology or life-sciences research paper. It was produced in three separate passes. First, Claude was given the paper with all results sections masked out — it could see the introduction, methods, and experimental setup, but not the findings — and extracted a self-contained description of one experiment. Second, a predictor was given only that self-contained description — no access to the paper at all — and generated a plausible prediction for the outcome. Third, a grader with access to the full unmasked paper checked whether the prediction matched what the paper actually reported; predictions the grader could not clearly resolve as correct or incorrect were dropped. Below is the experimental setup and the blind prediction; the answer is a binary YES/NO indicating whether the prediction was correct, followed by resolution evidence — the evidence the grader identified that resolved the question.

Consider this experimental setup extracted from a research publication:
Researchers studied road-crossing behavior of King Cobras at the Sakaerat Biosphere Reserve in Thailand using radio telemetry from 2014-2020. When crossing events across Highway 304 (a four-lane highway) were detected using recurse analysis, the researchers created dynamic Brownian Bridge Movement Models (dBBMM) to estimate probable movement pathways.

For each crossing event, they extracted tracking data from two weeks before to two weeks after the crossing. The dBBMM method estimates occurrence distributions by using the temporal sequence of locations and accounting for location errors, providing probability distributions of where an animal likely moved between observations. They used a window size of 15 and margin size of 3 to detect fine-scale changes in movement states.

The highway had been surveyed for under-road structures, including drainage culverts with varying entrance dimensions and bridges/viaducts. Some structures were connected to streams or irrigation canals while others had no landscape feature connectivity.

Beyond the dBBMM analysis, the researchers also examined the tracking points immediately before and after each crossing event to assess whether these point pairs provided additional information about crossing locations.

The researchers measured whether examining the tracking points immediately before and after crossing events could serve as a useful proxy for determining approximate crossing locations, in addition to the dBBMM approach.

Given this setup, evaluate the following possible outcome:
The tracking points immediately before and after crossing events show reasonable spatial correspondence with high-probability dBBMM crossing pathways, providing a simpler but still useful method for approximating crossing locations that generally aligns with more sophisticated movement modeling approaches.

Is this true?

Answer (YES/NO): NO